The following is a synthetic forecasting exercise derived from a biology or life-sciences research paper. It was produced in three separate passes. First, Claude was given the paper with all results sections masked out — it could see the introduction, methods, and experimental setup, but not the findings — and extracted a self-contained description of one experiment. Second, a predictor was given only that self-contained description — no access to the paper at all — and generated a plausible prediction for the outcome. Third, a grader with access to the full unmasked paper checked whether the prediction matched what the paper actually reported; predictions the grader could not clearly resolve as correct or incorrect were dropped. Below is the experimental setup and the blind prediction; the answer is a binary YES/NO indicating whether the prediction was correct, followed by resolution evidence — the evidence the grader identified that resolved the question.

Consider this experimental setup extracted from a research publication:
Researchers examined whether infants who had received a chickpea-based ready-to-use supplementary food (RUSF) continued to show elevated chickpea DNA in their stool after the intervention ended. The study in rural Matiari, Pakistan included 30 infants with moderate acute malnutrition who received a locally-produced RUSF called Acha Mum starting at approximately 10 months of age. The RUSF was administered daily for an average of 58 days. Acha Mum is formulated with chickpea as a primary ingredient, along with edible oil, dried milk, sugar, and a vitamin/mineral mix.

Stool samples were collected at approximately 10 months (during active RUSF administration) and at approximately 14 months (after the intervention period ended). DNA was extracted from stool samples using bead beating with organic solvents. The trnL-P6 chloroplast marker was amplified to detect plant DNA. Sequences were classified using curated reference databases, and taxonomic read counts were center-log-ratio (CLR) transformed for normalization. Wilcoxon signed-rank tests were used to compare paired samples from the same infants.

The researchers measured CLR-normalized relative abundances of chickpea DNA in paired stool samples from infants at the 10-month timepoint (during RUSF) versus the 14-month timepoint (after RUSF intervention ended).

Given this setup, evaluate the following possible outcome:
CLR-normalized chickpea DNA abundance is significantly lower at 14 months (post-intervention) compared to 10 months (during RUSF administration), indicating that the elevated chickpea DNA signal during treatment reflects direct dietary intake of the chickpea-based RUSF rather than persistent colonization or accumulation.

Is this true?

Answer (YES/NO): YES